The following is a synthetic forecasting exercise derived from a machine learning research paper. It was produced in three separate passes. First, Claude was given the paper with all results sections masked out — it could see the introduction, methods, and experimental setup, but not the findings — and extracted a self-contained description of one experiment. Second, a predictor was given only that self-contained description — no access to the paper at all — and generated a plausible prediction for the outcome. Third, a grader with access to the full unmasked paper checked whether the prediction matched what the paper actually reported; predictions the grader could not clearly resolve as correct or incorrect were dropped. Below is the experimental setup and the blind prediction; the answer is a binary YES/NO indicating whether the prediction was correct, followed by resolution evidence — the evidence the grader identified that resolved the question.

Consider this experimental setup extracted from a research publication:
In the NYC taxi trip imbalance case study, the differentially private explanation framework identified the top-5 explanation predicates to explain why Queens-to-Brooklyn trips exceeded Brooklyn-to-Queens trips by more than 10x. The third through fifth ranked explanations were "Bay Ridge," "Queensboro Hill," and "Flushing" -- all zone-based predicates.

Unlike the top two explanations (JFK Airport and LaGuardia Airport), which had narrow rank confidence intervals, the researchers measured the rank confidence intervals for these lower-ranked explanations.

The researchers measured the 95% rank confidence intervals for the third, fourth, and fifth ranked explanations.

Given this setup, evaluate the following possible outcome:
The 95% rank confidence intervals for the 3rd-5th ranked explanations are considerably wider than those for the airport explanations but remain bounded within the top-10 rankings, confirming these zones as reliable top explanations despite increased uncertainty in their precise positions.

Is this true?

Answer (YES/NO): NO